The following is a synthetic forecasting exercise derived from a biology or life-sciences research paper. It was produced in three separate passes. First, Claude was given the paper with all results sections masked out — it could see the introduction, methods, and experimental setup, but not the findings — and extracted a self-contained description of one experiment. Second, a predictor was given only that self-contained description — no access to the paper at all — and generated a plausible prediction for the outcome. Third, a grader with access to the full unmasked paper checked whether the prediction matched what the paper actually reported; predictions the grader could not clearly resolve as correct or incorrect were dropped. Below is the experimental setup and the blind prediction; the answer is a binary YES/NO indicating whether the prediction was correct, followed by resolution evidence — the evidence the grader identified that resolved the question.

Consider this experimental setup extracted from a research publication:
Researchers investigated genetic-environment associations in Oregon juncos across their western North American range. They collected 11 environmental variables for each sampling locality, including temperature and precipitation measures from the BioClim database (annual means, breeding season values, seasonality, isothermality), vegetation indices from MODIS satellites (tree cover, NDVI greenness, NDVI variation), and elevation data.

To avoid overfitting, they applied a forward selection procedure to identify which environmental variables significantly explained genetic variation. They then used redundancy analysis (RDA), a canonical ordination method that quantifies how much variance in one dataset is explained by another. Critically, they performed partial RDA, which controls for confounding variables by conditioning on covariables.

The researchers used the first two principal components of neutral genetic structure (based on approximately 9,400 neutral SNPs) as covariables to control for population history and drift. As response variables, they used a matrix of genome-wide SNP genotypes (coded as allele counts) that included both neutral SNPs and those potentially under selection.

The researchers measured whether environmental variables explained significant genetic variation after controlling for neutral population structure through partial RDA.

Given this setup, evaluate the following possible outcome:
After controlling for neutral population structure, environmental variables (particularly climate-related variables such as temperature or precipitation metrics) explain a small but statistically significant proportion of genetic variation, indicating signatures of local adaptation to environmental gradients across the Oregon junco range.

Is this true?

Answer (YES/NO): YES